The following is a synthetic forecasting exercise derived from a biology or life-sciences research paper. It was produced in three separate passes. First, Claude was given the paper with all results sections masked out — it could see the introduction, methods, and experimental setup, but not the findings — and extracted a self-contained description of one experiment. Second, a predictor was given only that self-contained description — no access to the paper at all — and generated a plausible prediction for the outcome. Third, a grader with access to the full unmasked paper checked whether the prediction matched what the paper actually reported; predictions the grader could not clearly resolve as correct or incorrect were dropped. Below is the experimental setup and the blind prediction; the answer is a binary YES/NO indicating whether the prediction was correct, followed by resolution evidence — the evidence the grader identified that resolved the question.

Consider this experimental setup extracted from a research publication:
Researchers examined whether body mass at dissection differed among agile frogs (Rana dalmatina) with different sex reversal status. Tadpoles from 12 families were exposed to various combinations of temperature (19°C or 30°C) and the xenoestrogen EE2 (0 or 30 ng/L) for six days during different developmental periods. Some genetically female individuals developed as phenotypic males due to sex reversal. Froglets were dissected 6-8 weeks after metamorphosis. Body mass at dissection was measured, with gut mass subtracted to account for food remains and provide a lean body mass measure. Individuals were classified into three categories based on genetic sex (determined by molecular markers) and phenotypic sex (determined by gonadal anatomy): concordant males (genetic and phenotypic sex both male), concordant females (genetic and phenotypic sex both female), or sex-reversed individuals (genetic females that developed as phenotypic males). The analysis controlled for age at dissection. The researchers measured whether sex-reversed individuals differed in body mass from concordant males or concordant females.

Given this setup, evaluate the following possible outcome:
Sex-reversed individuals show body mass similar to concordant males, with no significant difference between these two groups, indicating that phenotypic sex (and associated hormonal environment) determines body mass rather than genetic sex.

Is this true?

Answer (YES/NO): NO